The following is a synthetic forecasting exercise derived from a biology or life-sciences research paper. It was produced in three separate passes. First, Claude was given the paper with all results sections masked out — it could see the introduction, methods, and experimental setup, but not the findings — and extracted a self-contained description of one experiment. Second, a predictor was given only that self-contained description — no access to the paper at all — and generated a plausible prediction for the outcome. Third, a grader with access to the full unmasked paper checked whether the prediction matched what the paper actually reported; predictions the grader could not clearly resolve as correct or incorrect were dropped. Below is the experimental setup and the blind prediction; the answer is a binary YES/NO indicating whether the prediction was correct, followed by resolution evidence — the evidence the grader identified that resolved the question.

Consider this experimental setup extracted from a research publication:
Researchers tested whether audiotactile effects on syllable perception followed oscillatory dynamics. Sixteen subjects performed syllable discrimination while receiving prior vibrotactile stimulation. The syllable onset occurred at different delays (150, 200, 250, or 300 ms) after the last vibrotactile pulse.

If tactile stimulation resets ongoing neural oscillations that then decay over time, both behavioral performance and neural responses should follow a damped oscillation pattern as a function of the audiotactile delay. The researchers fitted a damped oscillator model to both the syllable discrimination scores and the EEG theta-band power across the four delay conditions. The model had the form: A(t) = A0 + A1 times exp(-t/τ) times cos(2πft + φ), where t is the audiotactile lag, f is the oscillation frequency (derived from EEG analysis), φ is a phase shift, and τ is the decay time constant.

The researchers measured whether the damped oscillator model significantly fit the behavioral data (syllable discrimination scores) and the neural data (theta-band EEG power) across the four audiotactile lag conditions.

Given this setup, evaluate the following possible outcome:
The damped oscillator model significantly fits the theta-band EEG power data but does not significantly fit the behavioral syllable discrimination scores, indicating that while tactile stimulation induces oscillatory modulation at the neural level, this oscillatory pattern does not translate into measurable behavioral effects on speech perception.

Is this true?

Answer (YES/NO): NO